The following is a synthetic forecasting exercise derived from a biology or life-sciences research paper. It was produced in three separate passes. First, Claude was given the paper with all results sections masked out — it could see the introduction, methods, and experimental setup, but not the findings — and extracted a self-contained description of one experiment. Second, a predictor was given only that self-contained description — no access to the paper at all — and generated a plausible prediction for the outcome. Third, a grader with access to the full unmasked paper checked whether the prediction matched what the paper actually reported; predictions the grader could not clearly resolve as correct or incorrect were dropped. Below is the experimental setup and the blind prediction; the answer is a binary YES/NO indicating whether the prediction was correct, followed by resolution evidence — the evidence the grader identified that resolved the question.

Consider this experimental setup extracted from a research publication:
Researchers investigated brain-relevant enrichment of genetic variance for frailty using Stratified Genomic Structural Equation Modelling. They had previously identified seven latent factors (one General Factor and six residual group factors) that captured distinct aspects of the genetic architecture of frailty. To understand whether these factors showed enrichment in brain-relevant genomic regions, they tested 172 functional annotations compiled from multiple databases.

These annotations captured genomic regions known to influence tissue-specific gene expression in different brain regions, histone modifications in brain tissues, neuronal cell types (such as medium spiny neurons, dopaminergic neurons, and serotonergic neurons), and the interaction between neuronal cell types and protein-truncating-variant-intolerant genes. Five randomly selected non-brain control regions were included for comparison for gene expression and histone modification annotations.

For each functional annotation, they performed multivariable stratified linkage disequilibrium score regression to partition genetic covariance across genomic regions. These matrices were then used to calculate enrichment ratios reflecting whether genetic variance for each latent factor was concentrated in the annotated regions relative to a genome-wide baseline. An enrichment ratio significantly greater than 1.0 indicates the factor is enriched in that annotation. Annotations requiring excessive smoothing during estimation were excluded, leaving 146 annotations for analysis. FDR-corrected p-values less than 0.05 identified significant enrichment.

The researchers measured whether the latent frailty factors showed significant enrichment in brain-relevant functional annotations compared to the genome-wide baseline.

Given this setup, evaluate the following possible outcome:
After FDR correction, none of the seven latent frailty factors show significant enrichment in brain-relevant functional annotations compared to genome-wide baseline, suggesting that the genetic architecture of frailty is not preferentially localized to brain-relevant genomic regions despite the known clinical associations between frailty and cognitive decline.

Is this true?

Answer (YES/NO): NO